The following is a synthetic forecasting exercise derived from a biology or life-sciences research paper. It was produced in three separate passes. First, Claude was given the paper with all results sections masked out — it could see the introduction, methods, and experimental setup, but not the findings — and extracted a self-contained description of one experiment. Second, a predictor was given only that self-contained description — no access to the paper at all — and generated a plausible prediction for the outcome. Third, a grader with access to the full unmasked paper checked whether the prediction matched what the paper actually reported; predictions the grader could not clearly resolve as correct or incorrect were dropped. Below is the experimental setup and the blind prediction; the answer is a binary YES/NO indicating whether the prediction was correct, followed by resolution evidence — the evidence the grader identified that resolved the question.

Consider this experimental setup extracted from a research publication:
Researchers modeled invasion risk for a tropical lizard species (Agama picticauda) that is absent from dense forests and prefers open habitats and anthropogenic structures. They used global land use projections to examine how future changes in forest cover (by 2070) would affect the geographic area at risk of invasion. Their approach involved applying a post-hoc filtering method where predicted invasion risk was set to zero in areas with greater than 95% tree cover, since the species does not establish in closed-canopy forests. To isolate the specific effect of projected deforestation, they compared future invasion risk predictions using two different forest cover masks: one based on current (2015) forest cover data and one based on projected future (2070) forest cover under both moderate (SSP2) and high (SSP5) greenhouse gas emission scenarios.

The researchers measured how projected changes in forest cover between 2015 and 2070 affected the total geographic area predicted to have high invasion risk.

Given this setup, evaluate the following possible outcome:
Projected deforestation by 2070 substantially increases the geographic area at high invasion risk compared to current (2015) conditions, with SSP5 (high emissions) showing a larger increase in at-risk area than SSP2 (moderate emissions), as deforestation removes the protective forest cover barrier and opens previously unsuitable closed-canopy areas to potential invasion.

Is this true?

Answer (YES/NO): NO